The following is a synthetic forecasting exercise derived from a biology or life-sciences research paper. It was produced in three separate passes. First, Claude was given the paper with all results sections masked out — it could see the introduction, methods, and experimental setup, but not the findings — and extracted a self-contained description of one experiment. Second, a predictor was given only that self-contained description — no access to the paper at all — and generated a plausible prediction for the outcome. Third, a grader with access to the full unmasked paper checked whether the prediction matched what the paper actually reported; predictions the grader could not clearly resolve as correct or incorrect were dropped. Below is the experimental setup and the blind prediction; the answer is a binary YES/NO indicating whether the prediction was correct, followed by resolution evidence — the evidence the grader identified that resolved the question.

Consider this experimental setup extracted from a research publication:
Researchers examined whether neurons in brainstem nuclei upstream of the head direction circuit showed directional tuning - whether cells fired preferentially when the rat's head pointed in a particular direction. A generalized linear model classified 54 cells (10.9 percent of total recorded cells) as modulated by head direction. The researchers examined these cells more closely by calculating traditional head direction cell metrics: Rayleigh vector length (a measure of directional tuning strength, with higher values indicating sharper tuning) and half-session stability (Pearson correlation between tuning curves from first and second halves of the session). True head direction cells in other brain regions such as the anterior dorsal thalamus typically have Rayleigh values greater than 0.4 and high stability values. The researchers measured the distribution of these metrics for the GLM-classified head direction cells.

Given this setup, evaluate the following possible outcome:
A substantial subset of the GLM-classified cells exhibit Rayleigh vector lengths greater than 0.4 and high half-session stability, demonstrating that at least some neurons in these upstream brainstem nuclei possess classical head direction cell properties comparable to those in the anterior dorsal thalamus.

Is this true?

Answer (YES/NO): NO